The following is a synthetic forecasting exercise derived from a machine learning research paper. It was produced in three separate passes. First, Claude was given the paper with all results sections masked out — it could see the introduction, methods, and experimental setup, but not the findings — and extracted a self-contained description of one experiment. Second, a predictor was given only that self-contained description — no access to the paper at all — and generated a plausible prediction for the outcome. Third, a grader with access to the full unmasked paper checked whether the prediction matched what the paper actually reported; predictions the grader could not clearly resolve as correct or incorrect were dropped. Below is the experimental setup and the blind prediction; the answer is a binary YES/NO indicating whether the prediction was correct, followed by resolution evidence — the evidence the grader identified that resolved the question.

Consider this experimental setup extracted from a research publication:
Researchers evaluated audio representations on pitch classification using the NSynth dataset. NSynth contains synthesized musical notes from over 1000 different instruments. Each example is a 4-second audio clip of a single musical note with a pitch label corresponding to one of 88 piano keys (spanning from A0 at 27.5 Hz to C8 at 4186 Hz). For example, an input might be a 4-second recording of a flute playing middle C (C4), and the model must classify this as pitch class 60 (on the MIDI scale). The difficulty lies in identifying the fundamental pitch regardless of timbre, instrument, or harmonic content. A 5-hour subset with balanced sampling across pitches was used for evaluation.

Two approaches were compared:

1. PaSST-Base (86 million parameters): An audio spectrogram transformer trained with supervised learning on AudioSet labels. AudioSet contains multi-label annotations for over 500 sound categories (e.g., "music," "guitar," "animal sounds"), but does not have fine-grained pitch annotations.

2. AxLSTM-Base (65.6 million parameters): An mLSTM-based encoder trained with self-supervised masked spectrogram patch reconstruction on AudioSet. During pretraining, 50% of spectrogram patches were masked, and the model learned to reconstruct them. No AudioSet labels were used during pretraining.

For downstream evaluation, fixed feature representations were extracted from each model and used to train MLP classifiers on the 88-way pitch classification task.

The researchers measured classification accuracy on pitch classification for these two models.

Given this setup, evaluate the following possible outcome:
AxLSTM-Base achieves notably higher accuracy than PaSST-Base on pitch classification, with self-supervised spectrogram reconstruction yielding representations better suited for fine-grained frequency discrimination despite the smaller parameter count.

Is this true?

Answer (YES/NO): YES